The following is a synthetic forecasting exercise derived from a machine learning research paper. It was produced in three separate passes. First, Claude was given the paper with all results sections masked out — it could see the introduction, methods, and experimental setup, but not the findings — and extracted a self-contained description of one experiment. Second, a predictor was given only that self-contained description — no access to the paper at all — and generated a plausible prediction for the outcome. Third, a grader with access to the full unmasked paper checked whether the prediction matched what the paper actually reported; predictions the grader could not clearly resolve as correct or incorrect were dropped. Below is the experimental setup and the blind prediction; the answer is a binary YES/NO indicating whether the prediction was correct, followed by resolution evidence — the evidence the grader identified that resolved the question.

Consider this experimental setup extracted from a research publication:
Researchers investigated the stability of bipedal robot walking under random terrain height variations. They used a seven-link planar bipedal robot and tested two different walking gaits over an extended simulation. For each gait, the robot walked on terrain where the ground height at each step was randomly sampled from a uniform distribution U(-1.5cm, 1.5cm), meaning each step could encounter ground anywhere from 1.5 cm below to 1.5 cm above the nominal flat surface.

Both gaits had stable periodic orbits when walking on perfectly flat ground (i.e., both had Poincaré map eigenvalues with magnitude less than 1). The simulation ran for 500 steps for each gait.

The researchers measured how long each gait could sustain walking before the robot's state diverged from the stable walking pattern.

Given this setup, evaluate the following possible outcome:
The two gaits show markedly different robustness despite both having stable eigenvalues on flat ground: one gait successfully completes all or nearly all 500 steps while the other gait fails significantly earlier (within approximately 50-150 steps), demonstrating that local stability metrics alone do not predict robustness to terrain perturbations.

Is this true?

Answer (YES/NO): NO